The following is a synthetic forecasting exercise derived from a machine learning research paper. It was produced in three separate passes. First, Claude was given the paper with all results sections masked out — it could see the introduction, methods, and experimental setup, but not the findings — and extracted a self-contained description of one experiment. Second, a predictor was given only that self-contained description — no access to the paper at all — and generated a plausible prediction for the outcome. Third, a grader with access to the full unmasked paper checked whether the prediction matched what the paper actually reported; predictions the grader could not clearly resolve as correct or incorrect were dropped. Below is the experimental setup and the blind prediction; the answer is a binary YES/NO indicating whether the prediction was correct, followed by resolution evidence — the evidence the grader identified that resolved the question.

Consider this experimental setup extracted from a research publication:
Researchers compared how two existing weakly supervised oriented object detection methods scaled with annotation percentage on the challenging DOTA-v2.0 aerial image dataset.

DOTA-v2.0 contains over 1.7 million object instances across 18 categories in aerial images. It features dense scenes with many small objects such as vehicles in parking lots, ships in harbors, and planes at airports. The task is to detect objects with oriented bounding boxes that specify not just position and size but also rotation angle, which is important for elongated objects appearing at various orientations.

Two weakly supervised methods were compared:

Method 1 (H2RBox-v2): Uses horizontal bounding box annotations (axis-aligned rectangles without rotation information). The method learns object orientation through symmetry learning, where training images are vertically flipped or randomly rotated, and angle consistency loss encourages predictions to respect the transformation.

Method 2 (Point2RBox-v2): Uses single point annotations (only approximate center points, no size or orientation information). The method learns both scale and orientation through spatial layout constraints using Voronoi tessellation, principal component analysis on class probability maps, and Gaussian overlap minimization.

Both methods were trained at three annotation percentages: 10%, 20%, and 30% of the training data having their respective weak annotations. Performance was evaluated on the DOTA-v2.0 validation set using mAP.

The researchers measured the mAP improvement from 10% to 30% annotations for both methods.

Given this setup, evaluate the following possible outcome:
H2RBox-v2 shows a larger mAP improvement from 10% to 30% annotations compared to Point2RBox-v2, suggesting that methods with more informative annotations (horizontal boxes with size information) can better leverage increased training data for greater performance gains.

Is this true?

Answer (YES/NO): YES